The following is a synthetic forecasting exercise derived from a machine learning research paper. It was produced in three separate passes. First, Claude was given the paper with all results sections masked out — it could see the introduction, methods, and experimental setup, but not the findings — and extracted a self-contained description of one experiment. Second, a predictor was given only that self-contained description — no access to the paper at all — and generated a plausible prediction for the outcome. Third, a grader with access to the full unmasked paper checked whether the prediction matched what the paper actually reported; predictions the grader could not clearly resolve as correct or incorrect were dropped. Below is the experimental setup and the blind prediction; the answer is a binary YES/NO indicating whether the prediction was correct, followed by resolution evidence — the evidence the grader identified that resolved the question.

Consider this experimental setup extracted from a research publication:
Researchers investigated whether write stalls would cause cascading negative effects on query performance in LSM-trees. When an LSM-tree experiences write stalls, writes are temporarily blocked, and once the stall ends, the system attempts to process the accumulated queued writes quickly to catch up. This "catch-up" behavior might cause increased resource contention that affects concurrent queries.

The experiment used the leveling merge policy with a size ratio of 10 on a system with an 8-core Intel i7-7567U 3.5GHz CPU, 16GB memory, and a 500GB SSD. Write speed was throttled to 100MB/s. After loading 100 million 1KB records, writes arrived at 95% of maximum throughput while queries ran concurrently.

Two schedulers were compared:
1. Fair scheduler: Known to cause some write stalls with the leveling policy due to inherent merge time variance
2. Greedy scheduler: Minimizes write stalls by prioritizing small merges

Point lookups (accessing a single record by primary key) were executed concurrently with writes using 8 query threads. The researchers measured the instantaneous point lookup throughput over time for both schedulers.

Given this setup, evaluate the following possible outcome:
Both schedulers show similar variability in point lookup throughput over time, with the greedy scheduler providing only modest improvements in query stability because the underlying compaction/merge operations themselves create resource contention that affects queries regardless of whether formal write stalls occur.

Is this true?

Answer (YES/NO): NO